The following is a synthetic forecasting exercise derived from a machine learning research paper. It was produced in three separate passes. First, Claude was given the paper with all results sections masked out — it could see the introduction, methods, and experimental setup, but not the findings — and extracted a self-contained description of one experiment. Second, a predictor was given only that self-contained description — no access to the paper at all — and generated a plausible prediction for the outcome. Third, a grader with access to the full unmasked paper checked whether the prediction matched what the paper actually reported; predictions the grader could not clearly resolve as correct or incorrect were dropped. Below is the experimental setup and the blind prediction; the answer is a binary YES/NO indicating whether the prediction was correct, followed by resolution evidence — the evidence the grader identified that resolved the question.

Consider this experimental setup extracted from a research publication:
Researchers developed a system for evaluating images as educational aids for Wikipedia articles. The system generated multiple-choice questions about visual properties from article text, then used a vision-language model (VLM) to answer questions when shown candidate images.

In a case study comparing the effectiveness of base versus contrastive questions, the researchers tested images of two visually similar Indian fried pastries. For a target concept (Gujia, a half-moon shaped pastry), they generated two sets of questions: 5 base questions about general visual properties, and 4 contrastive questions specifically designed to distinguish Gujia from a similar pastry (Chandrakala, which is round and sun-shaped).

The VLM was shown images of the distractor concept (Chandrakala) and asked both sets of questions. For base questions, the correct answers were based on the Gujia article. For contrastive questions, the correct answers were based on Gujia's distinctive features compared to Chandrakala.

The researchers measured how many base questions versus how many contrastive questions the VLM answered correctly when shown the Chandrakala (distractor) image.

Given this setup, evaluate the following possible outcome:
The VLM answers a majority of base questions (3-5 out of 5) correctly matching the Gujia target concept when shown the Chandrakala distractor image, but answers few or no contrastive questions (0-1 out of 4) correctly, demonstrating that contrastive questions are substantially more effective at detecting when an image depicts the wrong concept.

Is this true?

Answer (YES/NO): NO